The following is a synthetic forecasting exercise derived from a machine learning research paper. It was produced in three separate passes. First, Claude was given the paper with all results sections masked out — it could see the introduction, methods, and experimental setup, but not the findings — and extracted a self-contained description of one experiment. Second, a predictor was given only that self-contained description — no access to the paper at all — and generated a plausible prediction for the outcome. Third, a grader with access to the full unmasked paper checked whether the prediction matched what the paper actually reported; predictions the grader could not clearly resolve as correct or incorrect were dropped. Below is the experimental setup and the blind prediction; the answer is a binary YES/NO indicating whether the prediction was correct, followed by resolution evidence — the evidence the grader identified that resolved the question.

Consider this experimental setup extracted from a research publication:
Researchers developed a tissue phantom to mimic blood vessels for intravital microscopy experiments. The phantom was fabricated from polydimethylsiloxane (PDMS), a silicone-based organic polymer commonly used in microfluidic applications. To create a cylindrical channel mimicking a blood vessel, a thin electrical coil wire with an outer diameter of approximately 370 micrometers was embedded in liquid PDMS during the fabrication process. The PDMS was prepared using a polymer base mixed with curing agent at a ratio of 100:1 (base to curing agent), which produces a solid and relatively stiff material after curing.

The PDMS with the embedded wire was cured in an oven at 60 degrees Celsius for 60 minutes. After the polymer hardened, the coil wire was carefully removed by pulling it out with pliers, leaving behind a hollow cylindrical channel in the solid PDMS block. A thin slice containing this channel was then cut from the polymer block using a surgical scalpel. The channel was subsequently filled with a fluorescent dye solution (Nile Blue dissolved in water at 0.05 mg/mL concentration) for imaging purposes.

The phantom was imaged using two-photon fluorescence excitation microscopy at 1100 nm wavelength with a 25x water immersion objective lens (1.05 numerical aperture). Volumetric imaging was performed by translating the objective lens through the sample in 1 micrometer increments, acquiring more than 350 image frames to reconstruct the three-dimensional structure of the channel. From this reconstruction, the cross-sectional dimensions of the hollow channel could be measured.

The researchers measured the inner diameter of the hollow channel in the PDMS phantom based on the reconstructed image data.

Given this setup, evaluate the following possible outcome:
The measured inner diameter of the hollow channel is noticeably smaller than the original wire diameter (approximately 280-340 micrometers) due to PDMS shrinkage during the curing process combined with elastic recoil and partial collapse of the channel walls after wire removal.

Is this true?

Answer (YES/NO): NO